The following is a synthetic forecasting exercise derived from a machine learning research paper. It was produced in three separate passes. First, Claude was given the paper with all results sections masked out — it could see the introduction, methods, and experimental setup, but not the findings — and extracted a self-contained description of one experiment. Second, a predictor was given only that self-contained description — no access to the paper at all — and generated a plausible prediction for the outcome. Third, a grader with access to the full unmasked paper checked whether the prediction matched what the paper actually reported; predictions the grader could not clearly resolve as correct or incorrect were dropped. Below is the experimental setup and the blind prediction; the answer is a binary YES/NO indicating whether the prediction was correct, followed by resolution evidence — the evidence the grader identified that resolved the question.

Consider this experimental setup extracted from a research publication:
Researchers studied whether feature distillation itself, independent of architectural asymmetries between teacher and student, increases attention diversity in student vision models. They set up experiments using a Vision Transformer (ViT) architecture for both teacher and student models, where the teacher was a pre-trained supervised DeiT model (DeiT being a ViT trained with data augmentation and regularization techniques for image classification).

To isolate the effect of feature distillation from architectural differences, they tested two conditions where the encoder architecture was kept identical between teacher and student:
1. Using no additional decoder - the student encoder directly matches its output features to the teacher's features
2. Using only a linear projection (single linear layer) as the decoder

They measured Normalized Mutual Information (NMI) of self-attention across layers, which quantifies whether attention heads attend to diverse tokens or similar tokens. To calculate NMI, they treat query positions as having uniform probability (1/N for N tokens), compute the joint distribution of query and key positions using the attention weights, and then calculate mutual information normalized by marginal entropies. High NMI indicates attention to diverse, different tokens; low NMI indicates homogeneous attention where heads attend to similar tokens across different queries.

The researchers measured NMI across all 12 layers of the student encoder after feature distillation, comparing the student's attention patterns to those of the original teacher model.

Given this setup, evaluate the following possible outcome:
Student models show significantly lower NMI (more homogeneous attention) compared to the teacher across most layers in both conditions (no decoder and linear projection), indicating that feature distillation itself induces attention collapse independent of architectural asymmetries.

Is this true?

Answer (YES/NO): NO